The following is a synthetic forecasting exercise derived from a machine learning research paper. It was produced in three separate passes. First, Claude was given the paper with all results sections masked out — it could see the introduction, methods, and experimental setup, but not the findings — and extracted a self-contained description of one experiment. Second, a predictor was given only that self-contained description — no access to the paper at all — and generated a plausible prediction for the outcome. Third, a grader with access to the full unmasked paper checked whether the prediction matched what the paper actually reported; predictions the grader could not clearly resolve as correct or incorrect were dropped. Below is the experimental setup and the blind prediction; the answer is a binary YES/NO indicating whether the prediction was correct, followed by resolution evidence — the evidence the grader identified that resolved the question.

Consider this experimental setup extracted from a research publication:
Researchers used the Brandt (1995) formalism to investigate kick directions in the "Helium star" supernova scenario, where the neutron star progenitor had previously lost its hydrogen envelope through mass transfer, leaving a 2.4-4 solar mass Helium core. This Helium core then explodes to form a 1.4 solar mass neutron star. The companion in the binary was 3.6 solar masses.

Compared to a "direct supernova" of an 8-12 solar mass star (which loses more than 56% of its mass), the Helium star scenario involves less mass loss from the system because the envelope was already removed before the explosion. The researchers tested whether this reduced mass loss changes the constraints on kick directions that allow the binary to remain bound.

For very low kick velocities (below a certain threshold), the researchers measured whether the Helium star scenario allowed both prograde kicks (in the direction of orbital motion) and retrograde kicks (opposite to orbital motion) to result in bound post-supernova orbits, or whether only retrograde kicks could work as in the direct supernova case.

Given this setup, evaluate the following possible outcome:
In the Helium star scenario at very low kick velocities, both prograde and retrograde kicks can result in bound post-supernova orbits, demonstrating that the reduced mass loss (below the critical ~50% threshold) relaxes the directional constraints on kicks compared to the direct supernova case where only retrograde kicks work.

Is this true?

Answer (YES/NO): YES